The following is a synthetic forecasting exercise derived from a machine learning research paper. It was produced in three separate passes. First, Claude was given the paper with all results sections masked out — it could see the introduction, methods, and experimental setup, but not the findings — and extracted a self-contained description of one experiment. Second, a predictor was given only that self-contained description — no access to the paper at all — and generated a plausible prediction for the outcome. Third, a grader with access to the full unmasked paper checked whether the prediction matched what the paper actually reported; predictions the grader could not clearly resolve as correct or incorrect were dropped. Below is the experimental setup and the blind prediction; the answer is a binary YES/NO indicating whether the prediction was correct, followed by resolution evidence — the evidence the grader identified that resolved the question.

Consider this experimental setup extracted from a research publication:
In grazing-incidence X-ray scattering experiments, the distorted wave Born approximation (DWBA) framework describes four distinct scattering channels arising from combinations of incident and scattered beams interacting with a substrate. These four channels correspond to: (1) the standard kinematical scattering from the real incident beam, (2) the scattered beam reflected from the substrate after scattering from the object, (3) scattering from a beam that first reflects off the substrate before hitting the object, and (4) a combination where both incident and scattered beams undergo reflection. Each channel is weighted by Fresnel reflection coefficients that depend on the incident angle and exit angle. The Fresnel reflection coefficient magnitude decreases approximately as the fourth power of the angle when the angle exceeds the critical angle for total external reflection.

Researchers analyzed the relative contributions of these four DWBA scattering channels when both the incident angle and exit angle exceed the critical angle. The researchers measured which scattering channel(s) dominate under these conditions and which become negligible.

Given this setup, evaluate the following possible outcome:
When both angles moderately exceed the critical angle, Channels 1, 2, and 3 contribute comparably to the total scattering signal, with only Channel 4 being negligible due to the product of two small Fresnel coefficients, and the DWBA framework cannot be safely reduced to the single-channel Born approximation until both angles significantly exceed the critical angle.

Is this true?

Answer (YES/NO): NO